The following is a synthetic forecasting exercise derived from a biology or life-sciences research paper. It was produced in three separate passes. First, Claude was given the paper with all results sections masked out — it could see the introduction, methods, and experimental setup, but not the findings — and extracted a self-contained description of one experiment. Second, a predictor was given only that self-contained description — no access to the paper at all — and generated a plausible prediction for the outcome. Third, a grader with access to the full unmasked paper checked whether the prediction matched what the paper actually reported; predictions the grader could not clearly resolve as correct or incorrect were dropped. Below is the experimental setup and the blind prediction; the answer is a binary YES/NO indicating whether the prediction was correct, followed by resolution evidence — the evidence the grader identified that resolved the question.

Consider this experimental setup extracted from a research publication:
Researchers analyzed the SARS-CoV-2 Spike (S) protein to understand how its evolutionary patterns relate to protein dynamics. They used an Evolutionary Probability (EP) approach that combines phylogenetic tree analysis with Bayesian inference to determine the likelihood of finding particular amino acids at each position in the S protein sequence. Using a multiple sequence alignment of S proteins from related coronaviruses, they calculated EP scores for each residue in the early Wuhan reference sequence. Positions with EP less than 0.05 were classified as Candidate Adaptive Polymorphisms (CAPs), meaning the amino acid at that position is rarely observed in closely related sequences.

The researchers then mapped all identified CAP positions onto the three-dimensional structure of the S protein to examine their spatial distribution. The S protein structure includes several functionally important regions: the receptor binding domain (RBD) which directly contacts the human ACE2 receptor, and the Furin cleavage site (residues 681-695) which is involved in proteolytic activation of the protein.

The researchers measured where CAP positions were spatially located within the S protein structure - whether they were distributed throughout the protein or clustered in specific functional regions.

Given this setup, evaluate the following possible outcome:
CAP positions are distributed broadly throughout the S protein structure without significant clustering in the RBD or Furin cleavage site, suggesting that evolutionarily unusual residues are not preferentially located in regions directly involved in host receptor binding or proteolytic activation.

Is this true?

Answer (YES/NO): NO